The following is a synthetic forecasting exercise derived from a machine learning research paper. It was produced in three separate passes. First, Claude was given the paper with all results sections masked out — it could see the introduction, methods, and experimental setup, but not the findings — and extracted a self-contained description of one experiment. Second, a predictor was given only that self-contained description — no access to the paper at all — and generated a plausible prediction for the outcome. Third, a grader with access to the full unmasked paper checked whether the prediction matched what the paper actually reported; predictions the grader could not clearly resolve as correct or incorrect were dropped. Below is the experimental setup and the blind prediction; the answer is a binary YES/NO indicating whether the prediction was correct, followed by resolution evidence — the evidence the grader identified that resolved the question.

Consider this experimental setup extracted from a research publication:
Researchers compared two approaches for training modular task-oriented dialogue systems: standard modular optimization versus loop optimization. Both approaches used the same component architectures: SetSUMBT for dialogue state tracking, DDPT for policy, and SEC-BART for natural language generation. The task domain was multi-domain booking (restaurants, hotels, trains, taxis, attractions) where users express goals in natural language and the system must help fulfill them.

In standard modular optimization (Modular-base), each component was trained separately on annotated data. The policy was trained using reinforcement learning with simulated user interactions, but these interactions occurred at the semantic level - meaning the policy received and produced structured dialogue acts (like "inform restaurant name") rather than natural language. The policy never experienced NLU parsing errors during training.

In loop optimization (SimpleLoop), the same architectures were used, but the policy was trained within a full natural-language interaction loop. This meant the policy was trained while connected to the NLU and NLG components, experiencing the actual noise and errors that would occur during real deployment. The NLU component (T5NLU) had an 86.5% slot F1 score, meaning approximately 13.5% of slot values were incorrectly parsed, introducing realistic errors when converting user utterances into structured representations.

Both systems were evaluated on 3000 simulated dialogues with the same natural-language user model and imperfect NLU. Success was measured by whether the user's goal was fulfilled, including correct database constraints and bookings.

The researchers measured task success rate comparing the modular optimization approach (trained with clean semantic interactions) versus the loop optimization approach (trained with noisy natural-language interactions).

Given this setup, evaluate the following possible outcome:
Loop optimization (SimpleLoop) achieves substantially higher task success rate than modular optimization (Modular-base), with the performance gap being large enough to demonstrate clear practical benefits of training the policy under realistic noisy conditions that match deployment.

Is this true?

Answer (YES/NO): NO